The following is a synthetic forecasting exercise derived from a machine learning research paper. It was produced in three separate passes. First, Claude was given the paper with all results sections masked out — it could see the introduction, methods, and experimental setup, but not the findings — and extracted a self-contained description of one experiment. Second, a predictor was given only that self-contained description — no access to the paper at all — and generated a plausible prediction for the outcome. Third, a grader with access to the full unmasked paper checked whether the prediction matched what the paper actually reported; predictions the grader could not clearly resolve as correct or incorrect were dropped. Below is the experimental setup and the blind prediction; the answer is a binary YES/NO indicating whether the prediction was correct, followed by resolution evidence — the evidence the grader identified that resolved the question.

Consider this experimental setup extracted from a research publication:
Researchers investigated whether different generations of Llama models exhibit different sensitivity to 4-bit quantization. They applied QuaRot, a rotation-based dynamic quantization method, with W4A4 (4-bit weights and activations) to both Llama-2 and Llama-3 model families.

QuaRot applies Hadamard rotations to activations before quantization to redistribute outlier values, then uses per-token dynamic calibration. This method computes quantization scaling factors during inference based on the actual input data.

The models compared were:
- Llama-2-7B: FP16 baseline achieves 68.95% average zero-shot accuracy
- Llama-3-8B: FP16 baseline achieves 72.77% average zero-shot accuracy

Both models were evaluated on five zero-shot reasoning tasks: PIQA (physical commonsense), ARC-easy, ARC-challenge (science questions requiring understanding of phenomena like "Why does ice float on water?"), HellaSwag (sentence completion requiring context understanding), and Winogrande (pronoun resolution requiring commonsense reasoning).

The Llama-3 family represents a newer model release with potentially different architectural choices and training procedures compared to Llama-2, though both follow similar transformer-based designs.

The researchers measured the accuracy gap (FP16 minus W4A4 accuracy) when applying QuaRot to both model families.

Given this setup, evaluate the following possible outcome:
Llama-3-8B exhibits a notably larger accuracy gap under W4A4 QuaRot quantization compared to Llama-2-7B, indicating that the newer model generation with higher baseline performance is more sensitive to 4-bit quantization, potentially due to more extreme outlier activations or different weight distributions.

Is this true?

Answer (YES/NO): YES